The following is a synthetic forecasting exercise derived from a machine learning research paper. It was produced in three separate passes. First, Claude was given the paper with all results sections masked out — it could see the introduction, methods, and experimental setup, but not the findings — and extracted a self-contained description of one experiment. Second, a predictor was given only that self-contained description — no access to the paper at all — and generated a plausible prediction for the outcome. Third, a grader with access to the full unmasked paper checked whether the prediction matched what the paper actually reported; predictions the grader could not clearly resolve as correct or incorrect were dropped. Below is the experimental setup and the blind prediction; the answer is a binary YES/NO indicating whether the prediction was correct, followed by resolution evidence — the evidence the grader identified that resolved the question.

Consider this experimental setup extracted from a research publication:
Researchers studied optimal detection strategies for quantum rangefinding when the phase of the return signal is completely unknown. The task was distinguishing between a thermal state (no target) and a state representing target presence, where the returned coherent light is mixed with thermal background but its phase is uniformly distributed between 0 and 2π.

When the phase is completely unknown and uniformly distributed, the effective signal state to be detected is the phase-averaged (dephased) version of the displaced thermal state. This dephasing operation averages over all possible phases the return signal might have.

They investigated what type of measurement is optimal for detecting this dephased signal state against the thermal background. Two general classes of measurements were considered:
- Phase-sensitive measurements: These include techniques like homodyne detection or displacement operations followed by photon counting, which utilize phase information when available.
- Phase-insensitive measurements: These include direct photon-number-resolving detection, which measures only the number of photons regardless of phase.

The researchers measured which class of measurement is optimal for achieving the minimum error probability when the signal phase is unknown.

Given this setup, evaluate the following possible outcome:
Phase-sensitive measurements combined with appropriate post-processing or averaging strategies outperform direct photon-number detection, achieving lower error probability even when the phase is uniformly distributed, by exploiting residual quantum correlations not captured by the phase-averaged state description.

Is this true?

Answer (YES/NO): NO